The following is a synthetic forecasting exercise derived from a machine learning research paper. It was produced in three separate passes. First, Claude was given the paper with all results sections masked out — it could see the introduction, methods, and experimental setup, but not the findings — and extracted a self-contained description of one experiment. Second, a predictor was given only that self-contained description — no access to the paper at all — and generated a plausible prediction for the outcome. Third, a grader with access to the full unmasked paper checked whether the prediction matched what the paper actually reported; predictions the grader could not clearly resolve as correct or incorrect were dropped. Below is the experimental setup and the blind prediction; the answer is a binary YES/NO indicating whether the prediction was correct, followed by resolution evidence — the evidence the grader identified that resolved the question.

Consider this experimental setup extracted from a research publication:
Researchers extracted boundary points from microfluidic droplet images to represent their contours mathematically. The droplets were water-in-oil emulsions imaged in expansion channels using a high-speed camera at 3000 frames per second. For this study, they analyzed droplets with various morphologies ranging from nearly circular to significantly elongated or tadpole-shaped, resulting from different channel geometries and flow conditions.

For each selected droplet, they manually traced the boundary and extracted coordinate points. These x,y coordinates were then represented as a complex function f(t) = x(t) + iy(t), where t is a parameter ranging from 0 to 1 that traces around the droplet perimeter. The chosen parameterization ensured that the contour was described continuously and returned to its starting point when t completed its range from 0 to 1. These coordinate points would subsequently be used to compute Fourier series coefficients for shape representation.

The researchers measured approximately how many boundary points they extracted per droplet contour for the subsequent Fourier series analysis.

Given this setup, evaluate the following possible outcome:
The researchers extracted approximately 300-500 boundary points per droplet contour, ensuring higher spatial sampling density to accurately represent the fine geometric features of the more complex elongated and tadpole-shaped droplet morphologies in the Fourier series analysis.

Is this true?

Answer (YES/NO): NO